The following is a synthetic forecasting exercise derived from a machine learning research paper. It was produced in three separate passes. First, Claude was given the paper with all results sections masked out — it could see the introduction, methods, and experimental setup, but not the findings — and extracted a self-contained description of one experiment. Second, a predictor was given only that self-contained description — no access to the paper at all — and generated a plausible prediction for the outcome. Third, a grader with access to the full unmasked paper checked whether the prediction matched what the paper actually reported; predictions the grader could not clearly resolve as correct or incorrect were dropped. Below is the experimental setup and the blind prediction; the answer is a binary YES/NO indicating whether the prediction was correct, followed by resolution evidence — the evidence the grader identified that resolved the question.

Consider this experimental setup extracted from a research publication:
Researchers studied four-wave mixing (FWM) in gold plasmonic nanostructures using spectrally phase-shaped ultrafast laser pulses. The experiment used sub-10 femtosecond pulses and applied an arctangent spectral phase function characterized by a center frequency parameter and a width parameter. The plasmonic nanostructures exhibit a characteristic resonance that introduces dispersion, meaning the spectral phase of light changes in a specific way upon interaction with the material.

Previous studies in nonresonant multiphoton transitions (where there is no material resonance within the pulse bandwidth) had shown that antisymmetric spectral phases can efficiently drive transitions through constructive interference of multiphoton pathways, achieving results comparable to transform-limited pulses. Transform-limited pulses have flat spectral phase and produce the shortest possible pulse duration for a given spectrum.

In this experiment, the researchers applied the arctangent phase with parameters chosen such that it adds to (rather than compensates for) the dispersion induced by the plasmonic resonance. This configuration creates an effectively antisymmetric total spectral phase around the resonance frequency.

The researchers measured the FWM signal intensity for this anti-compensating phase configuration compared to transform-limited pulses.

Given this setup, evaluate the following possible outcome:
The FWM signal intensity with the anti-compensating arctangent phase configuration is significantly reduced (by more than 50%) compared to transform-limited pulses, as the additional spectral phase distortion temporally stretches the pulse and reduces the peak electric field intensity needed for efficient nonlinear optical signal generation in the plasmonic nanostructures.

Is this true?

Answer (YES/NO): NO